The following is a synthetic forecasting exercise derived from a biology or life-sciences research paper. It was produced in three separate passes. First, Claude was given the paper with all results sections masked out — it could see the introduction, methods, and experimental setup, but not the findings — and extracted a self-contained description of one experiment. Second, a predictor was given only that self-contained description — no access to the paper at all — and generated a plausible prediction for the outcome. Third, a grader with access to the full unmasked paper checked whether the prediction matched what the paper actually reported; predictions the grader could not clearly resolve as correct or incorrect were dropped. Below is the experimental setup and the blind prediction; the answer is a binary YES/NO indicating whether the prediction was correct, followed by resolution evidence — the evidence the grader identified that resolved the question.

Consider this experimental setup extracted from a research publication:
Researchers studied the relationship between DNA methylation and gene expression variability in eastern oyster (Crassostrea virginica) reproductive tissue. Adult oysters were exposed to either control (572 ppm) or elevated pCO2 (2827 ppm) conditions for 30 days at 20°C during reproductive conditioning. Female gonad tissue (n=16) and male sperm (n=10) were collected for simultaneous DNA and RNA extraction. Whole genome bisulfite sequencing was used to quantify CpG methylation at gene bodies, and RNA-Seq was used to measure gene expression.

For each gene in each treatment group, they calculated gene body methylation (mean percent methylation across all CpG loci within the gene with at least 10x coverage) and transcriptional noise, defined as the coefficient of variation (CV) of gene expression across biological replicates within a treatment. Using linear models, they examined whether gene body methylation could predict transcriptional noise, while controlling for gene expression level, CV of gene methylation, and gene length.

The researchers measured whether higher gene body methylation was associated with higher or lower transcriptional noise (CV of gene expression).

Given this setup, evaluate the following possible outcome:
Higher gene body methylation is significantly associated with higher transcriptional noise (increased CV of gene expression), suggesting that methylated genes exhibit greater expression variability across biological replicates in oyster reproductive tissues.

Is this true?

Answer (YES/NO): NO